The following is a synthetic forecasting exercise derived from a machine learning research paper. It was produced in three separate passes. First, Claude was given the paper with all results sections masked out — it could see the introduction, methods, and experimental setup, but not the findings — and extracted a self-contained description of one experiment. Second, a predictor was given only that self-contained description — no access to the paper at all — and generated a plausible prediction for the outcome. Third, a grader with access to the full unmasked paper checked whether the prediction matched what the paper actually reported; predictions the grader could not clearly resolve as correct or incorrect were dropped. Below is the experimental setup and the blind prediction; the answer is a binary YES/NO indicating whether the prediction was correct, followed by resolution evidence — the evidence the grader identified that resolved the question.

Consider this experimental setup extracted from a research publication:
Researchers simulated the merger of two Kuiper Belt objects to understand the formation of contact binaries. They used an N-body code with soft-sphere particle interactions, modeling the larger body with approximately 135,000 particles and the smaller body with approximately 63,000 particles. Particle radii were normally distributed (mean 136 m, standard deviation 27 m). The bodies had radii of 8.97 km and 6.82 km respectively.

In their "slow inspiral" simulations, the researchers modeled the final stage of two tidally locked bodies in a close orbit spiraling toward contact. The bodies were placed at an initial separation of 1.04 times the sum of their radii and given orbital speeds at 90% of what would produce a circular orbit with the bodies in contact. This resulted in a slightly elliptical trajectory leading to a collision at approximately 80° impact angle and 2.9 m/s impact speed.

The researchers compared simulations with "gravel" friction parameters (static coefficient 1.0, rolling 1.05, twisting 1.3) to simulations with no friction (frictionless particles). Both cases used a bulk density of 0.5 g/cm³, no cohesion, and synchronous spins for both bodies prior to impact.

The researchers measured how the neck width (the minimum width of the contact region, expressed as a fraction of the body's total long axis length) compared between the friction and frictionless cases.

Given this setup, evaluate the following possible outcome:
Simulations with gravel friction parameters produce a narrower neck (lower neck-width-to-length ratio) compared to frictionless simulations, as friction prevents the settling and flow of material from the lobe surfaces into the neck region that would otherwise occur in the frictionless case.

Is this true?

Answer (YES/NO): YES